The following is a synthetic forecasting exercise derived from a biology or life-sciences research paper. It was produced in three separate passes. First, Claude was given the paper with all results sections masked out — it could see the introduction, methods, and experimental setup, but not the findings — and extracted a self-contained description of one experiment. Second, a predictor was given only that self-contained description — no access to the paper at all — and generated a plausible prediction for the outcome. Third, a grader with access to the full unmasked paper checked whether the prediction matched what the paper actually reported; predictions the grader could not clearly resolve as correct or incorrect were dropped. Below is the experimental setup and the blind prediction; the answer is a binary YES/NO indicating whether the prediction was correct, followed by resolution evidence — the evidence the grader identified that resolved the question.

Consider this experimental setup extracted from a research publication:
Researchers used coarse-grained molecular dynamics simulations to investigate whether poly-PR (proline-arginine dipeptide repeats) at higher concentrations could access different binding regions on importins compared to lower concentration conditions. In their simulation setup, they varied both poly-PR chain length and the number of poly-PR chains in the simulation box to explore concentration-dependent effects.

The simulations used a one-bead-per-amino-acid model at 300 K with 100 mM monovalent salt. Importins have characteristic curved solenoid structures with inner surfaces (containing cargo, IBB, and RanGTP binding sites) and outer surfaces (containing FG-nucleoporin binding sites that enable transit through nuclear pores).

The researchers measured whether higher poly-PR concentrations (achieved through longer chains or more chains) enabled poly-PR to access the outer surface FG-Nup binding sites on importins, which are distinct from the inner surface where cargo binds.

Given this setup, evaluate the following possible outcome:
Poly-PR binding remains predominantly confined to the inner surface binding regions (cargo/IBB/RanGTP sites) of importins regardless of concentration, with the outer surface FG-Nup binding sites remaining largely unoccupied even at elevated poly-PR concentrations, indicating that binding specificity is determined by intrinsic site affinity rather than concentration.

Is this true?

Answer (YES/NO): NO